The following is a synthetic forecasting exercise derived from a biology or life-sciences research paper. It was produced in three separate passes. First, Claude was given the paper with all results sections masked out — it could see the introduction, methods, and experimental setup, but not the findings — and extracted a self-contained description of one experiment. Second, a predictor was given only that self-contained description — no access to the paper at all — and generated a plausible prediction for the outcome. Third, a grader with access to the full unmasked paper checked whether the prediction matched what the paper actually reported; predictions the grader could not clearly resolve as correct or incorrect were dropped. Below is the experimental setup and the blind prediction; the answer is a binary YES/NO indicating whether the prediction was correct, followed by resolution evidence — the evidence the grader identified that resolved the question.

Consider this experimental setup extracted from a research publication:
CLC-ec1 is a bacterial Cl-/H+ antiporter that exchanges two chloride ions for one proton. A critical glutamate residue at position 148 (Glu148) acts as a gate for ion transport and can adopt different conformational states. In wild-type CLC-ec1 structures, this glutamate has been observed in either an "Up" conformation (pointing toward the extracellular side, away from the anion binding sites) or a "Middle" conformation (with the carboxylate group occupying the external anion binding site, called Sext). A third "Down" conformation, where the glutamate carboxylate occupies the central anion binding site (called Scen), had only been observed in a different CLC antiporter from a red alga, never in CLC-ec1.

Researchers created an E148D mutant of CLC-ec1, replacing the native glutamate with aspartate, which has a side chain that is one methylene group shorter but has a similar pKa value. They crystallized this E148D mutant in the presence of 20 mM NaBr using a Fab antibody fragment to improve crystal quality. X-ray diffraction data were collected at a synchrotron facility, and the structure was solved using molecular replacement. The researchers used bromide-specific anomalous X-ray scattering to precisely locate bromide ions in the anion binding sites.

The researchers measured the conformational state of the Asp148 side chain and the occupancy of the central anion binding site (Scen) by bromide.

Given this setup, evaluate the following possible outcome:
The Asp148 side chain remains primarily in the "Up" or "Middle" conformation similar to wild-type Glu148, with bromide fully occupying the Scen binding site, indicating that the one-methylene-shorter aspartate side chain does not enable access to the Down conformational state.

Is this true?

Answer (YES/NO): NO